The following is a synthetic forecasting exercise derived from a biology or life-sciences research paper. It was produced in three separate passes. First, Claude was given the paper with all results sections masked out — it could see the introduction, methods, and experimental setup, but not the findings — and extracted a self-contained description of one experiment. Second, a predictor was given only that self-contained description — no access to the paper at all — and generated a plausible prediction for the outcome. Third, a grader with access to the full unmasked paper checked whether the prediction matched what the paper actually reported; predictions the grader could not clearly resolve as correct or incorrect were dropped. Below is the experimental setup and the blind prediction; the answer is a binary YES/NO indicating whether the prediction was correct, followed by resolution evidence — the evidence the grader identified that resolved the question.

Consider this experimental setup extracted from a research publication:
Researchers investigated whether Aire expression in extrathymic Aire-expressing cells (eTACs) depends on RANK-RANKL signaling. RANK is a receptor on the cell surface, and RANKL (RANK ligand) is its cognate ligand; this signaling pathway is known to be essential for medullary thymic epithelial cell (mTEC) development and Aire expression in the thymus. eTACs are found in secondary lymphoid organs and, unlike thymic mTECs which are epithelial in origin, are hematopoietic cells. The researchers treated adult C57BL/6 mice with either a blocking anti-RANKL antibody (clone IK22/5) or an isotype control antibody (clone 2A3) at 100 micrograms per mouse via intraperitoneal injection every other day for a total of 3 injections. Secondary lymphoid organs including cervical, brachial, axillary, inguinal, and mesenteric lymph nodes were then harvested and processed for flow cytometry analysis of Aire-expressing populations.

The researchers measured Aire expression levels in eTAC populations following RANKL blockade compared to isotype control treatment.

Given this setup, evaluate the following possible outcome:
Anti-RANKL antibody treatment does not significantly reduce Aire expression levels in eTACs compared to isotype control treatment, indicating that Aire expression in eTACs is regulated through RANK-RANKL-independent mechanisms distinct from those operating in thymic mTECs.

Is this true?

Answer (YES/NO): NO